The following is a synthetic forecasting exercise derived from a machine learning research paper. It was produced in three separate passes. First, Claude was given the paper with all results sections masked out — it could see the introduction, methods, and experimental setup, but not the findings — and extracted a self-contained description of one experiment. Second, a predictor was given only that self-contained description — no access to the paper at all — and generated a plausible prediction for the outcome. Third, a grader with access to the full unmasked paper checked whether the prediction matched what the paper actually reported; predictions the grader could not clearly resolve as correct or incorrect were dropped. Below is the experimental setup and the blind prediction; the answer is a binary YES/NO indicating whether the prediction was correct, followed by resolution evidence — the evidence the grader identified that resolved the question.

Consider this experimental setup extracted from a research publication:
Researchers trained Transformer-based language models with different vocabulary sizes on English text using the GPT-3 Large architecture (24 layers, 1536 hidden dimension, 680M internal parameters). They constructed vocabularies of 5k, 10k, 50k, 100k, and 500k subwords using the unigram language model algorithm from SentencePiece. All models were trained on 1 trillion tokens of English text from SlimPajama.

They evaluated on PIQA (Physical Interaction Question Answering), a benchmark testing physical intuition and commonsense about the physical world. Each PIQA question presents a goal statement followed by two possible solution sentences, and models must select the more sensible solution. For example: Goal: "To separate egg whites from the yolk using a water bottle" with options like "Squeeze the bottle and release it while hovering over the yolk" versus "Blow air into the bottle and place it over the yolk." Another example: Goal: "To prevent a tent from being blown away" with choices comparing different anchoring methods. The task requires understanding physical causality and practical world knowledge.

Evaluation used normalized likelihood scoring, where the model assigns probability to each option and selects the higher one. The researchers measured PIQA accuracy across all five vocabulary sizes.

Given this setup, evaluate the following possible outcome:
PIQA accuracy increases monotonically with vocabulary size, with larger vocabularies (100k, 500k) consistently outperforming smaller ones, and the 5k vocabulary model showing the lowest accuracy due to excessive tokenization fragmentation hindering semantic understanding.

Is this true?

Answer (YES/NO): NO